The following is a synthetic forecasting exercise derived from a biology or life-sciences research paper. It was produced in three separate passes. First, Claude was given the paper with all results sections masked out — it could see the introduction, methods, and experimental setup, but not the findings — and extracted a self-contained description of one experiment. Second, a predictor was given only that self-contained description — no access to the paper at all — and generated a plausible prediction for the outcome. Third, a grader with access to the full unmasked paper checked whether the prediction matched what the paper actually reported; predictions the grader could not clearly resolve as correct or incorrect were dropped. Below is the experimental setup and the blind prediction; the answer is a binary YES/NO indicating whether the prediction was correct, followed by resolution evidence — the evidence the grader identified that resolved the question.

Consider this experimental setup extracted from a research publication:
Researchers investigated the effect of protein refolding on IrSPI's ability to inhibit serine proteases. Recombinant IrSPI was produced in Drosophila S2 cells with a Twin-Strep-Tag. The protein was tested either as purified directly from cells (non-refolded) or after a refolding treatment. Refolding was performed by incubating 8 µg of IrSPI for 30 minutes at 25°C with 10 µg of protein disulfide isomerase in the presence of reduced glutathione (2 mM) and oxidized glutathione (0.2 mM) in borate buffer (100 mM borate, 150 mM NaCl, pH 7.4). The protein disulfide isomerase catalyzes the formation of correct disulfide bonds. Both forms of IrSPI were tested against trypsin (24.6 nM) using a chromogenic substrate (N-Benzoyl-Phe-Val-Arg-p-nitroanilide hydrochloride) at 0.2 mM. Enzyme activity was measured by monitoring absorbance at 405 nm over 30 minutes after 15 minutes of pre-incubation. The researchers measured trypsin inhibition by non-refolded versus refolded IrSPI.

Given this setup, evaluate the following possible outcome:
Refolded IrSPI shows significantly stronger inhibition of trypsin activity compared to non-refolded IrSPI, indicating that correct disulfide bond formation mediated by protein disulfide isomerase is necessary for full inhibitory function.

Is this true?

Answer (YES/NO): NO